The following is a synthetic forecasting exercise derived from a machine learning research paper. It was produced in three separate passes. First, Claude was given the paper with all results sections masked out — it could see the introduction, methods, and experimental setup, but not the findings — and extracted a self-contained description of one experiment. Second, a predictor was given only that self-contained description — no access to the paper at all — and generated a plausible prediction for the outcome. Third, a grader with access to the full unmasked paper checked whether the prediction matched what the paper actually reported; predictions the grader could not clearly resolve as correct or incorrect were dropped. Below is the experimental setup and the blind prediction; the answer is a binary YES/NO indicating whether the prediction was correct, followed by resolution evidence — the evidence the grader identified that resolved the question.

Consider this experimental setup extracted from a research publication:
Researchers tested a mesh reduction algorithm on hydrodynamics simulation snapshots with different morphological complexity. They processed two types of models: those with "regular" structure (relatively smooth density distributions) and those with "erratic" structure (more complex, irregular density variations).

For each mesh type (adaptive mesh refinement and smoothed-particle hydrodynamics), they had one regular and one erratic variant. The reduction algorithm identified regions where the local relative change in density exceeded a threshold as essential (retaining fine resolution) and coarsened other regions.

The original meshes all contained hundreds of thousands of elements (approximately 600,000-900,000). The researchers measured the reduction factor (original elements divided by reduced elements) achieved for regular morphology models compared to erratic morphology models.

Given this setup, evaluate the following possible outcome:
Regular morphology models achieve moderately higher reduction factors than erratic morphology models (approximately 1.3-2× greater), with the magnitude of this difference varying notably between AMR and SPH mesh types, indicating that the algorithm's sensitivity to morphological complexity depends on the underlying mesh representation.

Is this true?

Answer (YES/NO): NO